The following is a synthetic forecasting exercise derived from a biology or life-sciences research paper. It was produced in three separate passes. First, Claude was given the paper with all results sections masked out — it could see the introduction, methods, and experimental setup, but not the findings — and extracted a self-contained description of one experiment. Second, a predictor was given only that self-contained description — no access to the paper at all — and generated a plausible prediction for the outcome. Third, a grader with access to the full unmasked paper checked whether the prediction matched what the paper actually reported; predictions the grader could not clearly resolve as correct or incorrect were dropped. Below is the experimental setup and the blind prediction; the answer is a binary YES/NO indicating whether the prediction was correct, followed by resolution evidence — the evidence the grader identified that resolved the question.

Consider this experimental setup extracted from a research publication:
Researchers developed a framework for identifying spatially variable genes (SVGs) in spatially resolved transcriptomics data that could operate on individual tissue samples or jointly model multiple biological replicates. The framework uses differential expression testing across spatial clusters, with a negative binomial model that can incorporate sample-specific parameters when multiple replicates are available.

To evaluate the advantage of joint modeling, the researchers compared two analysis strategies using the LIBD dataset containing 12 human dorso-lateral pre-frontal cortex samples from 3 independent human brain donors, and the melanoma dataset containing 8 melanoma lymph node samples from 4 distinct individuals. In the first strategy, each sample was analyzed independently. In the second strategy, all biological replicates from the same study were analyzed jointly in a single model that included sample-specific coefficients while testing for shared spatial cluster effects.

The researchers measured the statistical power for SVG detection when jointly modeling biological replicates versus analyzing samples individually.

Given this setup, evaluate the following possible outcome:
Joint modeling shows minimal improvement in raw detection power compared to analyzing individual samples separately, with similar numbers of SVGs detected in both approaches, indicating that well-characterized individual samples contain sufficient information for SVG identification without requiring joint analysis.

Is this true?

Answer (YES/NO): NO